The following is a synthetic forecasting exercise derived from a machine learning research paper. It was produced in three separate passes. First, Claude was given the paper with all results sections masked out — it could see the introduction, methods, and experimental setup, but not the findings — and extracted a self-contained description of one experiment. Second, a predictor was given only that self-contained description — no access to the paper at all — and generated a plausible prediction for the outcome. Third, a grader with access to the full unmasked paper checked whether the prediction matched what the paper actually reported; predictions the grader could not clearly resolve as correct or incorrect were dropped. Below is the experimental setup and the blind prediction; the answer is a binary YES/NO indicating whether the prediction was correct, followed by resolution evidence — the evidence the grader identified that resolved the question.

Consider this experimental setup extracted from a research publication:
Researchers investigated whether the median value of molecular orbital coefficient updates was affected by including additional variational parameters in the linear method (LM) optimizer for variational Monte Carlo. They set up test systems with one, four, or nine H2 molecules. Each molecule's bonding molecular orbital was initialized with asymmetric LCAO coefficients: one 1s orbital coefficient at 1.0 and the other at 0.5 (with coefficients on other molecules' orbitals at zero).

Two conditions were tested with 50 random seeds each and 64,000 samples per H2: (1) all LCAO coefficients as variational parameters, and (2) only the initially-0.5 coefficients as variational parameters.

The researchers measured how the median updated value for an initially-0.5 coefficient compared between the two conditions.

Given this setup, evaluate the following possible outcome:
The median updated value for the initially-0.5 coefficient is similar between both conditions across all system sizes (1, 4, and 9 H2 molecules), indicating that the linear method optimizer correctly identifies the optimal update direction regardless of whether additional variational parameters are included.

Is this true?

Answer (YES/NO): YES